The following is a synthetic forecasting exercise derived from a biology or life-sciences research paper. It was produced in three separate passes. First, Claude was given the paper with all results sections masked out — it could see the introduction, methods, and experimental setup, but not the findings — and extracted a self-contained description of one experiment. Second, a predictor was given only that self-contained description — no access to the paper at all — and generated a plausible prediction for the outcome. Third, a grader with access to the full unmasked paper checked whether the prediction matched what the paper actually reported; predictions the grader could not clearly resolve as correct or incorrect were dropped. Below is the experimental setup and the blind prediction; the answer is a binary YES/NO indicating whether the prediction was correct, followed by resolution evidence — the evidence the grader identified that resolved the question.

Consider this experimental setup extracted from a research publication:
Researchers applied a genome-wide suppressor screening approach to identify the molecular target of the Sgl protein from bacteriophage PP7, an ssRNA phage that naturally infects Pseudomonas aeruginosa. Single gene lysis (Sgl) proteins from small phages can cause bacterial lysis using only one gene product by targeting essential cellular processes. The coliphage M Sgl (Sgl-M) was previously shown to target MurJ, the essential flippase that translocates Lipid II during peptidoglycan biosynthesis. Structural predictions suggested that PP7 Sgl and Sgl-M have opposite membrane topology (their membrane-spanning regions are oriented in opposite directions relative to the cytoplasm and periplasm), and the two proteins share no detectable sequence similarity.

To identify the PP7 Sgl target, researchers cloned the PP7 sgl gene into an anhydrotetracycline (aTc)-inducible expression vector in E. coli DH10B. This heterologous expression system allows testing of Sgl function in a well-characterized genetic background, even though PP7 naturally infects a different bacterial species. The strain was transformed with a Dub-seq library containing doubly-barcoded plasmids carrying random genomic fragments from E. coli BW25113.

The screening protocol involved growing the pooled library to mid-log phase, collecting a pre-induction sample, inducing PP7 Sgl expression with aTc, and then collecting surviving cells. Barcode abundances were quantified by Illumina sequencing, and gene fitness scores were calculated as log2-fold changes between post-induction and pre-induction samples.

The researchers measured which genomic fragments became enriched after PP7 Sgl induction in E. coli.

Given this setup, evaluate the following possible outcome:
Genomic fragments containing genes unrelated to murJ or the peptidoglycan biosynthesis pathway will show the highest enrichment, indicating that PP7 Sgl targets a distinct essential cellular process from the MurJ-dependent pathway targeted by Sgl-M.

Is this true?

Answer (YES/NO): NO